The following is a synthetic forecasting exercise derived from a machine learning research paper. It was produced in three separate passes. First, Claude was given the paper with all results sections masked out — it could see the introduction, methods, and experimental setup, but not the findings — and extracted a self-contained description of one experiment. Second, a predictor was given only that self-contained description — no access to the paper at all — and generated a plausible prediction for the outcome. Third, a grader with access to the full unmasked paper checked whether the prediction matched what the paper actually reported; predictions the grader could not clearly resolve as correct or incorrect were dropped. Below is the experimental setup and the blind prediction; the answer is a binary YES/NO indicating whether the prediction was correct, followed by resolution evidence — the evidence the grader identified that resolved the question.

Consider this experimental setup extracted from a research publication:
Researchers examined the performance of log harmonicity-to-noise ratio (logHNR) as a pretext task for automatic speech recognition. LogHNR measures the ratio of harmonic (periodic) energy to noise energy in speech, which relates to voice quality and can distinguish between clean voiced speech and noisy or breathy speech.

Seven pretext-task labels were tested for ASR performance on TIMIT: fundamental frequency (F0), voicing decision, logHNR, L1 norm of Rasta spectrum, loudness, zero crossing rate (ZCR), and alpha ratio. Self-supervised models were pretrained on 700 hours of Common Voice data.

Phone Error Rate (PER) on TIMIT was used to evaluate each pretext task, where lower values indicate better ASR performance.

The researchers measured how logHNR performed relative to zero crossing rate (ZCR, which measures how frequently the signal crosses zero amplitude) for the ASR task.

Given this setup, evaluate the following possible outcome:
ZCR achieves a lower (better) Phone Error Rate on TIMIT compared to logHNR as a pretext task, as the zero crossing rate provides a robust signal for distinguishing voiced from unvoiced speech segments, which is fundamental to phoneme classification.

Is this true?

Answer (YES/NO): NO